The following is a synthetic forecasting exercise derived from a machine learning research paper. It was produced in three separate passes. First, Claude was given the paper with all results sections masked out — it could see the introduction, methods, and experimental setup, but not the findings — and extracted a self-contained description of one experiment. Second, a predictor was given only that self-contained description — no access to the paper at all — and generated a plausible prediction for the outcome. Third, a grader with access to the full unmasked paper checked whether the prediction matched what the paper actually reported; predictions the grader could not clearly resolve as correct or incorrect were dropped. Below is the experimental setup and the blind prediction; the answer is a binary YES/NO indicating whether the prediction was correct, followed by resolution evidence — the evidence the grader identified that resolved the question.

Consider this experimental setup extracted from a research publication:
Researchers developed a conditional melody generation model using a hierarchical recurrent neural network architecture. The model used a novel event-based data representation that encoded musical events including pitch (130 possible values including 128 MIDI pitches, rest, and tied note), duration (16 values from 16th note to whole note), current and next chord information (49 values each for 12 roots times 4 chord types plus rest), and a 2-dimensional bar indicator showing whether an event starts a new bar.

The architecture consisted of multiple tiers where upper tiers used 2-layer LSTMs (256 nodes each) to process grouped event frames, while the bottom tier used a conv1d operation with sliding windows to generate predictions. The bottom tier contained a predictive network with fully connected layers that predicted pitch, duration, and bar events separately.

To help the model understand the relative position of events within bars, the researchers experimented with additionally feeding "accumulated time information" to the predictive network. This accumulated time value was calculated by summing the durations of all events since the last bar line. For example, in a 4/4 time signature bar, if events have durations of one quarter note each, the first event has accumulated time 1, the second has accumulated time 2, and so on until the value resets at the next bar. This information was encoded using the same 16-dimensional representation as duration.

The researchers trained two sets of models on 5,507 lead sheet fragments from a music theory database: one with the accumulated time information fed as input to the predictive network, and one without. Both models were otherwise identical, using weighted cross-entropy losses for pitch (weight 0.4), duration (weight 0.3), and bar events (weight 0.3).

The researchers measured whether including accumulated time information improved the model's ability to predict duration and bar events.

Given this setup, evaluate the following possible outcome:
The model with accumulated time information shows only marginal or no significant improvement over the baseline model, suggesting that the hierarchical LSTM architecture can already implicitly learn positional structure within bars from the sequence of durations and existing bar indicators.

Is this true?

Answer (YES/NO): NO